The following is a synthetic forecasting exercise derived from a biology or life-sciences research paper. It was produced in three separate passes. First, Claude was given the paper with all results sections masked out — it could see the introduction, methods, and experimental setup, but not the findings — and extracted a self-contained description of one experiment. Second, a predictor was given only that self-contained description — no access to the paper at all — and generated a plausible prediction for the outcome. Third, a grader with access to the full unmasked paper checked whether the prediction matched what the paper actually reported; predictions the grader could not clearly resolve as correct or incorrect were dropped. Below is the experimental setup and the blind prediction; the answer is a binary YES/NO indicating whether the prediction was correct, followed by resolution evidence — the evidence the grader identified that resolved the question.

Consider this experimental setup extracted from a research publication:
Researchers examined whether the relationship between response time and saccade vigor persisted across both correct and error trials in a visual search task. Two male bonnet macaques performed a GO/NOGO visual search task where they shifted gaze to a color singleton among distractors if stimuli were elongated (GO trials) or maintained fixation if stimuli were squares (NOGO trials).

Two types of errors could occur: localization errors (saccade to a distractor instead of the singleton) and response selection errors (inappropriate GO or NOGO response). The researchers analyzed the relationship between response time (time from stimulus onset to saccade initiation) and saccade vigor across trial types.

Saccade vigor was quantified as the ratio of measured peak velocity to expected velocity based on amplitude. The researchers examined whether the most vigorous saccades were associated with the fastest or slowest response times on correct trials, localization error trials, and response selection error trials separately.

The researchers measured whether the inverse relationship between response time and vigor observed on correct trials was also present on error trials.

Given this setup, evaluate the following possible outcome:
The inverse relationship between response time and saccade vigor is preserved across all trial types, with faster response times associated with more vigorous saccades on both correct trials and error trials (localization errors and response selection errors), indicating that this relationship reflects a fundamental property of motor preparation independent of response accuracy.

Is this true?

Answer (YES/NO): YES